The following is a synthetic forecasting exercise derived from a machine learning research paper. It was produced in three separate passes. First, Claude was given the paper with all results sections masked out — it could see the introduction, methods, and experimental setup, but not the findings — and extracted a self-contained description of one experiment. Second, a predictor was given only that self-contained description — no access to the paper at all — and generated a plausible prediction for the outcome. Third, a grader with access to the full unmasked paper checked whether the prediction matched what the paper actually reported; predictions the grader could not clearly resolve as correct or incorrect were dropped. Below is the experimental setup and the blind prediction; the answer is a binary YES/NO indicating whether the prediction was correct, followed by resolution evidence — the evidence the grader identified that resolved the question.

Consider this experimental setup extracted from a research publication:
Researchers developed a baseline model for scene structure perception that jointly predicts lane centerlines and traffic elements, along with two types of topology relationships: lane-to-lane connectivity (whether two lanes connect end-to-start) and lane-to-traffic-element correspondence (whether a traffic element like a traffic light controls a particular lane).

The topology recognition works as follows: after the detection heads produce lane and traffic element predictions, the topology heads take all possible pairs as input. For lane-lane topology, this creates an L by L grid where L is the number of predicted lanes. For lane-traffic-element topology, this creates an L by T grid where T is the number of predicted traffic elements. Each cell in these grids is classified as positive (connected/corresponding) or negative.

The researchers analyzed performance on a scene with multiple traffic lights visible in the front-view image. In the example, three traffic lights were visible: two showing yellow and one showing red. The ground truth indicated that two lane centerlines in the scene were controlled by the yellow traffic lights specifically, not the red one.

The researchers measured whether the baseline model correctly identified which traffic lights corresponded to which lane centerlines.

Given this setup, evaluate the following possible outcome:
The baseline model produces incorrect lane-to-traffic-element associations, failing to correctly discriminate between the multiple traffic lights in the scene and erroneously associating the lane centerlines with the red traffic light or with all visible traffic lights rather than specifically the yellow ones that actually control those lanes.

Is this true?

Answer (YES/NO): NO